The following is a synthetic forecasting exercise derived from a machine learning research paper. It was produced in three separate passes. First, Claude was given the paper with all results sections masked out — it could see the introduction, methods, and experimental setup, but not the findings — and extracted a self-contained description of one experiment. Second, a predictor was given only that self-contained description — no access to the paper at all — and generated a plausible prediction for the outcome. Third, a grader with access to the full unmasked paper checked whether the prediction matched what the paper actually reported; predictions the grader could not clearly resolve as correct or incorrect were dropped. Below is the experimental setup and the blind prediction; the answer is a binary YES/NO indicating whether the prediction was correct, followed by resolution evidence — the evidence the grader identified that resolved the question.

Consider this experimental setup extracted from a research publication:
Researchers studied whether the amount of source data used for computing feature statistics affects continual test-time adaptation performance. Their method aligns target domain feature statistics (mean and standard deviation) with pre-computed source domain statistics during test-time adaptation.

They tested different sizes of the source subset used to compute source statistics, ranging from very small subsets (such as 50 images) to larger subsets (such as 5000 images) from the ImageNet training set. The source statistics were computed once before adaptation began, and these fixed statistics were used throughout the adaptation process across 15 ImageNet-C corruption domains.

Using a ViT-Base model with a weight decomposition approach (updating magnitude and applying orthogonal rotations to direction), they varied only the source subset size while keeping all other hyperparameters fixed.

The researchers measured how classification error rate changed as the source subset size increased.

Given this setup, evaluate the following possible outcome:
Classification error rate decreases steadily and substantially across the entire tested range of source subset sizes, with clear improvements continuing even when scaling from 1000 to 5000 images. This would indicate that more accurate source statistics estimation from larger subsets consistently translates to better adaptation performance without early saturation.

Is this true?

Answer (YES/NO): NO